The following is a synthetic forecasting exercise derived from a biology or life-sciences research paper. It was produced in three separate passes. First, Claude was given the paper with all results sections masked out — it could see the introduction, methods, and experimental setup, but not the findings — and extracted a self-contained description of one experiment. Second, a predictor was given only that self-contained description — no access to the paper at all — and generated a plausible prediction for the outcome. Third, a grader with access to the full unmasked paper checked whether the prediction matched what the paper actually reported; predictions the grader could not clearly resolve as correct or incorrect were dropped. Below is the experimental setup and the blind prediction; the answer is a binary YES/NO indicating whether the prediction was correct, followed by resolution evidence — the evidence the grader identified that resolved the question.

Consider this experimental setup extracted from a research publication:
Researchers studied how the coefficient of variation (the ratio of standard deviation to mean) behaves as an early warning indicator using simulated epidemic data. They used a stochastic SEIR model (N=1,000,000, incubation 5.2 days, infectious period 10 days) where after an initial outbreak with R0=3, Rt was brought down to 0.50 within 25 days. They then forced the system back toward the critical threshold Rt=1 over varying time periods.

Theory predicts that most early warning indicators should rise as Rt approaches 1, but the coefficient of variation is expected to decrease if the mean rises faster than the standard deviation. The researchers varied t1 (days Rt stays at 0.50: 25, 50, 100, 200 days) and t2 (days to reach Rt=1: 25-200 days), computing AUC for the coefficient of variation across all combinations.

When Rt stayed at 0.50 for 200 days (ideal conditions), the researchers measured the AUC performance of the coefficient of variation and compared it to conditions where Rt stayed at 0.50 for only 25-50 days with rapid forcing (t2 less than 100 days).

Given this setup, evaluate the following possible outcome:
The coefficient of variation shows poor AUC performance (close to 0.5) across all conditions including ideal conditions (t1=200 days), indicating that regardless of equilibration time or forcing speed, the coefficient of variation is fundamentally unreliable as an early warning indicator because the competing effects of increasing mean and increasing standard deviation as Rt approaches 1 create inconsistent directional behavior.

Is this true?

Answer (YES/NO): NO